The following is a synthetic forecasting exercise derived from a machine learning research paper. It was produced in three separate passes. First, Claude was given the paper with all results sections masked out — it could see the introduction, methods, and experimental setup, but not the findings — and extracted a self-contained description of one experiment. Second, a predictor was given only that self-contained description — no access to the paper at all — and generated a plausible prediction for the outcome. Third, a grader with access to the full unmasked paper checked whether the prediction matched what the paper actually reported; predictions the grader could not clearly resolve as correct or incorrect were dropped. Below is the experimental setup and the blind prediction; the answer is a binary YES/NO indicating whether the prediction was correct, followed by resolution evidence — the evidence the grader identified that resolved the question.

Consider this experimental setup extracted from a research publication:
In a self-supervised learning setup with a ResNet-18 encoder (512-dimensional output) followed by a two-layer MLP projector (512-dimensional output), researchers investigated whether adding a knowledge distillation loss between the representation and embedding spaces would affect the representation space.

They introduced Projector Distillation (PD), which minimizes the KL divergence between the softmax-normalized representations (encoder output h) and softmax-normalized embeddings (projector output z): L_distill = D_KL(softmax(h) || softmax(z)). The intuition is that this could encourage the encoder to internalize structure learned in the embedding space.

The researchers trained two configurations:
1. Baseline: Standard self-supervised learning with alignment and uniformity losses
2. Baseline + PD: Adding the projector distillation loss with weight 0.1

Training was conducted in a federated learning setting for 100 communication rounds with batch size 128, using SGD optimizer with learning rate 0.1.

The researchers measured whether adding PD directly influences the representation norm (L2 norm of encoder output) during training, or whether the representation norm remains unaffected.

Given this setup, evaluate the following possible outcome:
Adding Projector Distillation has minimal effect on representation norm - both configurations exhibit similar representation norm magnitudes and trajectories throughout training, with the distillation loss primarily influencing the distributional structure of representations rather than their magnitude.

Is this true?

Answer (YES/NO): NO